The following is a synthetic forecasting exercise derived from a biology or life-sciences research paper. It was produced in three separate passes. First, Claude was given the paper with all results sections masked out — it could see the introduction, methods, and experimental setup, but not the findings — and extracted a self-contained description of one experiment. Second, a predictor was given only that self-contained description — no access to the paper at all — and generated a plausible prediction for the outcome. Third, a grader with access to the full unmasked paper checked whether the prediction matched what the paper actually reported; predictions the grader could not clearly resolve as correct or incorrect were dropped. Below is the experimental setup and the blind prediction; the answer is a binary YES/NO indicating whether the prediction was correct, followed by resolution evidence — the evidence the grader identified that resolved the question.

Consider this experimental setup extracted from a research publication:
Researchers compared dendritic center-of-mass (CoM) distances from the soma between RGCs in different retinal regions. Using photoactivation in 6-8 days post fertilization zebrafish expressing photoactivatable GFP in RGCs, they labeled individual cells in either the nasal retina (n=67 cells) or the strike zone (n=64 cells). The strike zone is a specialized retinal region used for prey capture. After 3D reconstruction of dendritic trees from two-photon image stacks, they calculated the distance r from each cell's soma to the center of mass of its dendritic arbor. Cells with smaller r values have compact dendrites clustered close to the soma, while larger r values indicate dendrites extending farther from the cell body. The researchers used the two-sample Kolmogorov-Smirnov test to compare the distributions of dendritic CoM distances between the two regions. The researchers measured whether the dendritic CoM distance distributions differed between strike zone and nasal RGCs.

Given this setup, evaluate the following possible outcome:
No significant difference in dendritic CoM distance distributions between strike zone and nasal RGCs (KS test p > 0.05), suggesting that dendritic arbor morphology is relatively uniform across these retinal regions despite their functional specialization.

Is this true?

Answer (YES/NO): NO